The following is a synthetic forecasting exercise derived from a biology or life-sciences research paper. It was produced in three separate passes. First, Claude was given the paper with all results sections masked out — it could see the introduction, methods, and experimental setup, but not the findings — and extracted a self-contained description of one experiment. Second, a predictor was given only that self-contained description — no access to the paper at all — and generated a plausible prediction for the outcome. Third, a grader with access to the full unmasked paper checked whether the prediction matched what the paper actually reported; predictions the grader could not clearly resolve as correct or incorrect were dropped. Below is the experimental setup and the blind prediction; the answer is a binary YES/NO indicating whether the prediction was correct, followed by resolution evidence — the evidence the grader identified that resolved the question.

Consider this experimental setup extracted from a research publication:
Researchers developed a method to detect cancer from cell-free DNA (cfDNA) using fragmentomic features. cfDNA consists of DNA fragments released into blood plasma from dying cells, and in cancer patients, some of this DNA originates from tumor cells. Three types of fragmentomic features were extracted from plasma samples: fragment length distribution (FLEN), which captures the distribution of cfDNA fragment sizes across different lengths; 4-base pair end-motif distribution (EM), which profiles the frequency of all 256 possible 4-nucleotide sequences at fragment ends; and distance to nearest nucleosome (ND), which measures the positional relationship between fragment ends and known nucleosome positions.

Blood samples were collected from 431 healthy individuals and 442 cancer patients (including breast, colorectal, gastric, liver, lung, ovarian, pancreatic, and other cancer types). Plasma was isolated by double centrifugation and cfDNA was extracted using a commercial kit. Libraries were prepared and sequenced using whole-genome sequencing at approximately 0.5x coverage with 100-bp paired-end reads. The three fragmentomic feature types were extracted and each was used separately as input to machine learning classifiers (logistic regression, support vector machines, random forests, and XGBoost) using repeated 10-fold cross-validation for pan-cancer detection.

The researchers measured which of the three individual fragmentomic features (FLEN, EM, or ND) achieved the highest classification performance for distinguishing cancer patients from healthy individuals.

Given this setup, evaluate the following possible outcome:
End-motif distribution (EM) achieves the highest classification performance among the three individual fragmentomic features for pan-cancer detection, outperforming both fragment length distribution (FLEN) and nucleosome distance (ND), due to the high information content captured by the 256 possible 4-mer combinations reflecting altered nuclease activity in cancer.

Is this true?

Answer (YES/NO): YES